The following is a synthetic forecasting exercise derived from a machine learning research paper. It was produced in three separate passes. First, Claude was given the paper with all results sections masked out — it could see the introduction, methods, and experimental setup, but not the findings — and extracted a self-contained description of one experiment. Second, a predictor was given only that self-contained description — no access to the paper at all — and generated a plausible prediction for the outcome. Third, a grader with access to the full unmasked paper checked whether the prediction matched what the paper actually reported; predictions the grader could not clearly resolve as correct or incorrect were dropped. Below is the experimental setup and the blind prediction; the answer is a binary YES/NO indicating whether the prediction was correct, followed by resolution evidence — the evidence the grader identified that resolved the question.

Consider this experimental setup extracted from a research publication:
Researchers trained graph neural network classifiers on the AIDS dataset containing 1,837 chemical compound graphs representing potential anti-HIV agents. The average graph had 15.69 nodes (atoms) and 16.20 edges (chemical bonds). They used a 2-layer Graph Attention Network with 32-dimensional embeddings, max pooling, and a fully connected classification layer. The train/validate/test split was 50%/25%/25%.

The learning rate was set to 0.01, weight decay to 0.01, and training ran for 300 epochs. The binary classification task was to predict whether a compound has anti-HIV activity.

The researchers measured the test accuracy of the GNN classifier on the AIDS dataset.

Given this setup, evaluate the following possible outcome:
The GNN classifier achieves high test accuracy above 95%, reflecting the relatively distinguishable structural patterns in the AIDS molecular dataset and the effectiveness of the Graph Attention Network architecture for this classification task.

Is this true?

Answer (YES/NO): YES